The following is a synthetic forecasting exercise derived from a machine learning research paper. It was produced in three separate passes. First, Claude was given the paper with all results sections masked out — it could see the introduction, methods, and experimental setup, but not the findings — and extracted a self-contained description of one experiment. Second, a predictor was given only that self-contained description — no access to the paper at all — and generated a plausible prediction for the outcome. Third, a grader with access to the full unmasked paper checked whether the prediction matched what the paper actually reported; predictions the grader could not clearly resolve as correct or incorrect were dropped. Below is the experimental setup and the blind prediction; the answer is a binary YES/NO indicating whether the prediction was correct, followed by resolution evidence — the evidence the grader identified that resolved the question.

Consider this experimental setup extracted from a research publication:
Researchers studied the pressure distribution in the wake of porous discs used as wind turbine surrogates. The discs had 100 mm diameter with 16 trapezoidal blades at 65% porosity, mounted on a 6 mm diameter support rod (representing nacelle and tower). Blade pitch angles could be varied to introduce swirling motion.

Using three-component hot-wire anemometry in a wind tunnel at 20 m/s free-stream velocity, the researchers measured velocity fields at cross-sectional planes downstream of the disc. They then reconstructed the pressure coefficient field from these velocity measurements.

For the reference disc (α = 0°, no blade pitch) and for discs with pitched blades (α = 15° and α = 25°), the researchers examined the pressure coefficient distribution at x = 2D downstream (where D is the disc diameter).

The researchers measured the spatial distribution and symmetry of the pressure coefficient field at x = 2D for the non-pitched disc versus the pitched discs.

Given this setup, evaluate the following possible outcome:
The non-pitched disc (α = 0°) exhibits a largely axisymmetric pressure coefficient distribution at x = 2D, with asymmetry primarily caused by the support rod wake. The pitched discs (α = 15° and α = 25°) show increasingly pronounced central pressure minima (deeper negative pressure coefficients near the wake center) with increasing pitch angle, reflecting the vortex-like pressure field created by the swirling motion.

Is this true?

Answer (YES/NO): NO